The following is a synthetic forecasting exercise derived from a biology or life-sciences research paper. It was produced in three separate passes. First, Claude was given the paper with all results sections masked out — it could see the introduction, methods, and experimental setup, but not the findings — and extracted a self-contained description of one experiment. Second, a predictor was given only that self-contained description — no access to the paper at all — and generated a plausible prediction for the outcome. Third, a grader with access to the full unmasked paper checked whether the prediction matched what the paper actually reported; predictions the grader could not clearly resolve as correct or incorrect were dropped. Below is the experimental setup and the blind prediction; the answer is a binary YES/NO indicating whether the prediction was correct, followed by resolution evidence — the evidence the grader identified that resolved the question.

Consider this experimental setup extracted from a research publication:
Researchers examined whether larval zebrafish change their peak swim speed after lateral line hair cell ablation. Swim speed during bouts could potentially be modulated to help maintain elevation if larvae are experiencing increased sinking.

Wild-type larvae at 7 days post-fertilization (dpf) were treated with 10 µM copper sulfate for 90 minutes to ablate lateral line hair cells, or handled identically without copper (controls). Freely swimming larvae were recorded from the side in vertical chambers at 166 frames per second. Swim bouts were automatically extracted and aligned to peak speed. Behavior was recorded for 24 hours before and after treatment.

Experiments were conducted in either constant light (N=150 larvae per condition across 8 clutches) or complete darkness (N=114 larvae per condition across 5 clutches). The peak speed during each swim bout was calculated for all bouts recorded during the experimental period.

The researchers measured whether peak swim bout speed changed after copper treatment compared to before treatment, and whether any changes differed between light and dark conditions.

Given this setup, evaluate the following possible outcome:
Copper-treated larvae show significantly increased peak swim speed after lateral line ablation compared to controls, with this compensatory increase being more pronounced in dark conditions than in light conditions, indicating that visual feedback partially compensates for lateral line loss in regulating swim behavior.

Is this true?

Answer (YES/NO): NO